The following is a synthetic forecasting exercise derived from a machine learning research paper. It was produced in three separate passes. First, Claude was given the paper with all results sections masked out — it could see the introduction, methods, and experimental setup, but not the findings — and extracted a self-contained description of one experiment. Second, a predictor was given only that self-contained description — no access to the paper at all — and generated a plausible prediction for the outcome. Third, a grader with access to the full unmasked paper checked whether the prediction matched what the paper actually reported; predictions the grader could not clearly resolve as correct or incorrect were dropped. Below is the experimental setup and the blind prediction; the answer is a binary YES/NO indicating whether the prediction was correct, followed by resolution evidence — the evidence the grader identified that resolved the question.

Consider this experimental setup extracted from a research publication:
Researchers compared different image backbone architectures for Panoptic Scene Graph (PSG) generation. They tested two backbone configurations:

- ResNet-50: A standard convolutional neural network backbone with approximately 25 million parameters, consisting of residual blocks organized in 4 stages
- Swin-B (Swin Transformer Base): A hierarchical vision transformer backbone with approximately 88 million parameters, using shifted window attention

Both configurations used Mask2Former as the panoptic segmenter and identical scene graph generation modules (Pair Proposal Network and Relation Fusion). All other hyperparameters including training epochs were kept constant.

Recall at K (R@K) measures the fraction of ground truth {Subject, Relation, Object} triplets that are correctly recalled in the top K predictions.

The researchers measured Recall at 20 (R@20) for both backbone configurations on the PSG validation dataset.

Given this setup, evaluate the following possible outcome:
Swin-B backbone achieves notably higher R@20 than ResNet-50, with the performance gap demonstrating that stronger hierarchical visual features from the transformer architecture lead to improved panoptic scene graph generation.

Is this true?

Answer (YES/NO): NO